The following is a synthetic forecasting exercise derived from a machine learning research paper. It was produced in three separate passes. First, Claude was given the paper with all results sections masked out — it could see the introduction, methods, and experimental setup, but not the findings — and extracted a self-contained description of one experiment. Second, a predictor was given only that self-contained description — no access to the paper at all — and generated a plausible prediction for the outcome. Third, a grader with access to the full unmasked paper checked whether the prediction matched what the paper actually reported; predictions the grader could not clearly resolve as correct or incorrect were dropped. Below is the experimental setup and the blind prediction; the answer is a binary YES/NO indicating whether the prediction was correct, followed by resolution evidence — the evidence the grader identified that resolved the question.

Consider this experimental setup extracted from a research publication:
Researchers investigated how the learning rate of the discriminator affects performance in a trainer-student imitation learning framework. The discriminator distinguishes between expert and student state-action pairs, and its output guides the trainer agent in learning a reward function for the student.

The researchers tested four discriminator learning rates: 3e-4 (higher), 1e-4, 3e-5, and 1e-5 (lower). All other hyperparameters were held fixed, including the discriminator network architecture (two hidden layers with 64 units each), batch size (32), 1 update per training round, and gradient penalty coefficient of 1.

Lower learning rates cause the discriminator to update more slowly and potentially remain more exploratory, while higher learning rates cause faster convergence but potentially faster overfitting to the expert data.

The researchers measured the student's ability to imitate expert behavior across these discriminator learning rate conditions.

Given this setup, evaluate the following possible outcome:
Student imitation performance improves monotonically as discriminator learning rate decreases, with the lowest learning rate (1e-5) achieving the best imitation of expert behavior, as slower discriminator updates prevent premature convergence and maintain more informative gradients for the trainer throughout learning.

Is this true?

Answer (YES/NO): NO